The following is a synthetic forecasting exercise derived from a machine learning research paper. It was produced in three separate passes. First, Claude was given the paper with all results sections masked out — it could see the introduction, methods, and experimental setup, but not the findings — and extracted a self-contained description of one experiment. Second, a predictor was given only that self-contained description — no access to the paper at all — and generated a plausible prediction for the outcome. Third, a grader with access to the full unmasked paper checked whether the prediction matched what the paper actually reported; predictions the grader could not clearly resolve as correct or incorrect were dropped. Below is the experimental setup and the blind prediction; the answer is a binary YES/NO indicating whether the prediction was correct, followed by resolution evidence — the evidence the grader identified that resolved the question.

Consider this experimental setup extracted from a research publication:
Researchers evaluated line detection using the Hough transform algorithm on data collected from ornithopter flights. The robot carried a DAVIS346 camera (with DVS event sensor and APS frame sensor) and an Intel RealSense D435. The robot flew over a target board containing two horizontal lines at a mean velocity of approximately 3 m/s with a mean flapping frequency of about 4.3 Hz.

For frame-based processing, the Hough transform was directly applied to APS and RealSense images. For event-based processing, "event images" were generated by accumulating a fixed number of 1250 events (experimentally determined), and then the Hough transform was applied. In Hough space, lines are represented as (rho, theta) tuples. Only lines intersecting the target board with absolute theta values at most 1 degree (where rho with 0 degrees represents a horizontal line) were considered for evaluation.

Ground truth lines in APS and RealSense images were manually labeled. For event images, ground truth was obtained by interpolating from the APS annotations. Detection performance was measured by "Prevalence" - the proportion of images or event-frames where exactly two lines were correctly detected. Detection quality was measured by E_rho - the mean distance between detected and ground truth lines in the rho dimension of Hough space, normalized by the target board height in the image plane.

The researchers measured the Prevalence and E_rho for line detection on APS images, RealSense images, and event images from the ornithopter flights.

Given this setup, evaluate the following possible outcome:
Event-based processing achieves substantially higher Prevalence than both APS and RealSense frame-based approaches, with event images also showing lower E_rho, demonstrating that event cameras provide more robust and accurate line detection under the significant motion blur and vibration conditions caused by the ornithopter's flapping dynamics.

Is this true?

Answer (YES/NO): NO